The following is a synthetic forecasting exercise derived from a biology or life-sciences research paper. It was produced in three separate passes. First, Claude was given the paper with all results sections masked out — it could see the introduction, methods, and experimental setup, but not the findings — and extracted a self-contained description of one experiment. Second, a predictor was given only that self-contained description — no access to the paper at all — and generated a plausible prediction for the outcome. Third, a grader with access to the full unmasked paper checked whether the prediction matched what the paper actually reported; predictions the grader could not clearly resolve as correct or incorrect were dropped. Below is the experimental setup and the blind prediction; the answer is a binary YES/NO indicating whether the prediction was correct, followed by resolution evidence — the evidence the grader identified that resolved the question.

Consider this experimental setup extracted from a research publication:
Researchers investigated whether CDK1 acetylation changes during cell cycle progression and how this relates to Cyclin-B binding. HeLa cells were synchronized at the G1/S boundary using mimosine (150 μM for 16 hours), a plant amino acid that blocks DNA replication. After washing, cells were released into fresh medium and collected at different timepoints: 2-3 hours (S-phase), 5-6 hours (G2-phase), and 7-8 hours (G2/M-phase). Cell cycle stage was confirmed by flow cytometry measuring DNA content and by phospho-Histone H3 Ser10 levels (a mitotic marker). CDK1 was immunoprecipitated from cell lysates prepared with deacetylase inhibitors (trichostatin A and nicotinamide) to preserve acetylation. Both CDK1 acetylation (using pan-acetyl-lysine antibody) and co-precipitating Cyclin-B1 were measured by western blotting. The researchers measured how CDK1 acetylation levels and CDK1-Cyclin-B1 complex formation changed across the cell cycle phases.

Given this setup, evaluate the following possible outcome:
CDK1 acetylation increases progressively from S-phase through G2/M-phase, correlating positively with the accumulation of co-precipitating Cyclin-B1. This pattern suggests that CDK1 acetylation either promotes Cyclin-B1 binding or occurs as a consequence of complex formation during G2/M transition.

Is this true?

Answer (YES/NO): NO